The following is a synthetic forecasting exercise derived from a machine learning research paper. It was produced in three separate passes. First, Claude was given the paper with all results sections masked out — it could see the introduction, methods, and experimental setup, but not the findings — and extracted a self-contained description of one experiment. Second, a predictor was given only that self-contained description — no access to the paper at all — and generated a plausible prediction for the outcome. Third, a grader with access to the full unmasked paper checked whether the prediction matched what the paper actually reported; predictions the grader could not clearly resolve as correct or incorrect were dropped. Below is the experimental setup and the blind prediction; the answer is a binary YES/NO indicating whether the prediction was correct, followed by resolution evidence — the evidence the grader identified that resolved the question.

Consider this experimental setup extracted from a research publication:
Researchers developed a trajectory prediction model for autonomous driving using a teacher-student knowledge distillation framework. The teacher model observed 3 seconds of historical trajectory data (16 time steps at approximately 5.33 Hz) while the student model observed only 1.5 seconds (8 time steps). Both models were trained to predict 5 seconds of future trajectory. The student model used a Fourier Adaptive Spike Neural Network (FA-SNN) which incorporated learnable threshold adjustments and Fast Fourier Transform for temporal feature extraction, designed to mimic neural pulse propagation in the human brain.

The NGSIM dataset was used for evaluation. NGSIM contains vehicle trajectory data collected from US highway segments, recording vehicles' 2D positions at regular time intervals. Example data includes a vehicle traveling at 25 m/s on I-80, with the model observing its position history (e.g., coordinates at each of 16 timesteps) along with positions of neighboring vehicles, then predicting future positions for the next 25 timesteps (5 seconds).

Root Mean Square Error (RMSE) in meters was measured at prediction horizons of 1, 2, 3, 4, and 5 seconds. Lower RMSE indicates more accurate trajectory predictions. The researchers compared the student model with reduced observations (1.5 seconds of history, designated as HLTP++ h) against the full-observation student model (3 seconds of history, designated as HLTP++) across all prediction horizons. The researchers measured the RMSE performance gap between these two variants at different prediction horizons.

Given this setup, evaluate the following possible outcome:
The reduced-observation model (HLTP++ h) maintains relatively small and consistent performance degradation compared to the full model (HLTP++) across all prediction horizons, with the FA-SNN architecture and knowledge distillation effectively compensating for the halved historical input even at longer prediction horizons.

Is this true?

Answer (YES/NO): YES